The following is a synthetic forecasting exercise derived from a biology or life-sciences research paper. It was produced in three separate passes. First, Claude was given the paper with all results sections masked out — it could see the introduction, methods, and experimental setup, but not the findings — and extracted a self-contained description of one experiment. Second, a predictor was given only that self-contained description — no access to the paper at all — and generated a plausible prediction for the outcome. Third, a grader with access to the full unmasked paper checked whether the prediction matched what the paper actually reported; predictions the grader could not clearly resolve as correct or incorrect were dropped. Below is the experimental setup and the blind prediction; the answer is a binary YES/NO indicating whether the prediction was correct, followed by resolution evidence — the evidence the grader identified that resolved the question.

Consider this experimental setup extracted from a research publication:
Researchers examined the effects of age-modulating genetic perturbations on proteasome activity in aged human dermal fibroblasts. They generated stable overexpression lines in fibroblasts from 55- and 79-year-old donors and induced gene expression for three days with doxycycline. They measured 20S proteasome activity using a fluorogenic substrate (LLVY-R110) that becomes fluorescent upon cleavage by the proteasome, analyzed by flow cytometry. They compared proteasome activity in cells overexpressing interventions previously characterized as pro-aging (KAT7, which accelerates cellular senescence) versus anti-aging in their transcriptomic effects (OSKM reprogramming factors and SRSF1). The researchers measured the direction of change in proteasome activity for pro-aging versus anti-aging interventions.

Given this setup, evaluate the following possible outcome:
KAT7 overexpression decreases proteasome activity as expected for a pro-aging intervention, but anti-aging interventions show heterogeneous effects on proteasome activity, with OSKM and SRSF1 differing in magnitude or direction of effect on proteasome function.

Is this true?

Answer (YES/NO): NO